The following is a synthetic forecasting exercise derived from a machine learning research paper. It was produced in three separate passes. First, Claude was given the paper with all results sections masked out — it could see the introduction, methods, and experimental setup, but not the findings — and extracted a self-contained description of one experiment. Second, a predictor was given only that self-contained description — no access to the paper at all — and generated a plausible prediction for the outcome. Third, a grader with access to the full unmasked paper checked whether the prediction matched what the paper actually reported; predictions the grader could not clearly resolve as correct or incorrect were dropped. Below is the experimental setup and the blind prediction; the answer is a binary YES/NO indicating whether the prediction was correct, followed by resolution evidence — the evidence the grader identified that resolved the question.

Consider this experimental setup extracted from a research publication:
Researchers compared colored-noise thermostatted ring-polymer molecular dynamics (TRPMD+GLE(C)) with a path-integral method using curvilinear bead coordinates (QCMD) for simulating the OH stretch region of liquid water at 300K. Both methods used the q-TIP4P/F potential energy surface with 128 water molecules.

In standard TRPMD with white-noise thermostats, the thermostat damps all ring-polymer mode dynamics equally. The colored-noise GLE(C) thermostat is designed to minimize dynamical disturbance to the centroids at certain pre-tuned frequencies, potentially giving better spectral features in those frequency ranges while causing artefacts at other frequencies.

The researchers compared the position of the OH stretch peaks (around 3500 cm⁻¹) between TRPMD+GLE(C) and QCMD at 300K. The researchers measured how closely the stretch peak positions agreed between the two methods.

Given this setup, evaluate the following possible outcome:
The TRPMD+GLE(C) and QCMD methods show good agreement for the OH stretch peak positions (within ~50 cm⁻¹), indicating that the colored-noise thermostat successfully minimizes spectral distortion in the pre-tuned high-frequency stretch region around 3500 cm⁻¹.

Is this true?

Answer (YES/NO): YES